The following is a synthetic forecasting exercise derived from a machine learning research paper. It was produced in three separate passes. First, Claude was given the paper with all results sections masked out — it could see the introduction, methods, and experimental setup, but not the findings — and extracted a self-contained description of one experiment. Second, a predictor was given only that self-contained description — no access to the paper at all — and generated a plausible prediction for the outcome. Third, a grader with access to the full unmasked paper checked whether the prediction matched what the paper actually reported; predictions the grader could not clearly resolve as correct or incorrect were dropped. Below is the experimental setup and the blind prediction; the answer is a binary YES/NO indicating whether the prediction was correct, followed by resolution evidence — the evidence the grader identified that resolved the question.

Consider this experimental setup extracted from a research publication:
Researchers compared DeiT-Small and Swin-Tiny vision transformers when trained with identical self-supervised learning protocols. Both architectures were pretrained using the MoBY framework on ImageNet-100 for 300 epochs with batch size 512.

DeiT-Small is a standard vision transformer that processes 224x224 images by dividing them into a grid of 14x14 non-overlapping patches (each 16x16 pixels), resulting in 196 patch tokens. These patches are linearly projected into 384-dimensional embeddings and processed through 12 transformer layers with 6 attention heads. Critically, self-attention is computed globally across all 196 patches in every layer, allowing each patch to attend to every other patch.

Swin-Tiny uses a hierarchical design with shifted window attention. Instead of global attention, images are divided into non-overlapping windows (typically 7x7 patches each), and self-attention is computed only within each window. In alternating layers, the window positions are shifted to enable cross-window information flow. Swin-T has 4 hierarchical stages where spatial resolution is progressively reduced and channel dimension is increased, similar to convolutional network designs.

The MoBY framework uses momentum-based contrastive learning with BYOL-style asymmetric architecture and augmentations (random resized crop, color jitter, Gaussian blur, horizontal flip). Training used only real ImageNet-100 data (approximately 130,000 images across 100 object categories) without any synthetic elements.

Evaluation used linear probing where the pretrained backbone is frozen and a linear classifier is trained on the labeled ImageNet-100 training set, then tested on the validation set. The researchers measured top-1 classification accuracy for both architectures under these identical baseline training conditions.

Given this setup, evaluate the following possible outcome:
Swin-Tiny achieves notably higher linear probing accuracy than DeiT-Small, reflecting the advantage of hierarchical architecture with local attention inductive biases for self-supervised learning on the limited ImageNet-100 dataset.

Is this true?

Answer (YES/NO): YES